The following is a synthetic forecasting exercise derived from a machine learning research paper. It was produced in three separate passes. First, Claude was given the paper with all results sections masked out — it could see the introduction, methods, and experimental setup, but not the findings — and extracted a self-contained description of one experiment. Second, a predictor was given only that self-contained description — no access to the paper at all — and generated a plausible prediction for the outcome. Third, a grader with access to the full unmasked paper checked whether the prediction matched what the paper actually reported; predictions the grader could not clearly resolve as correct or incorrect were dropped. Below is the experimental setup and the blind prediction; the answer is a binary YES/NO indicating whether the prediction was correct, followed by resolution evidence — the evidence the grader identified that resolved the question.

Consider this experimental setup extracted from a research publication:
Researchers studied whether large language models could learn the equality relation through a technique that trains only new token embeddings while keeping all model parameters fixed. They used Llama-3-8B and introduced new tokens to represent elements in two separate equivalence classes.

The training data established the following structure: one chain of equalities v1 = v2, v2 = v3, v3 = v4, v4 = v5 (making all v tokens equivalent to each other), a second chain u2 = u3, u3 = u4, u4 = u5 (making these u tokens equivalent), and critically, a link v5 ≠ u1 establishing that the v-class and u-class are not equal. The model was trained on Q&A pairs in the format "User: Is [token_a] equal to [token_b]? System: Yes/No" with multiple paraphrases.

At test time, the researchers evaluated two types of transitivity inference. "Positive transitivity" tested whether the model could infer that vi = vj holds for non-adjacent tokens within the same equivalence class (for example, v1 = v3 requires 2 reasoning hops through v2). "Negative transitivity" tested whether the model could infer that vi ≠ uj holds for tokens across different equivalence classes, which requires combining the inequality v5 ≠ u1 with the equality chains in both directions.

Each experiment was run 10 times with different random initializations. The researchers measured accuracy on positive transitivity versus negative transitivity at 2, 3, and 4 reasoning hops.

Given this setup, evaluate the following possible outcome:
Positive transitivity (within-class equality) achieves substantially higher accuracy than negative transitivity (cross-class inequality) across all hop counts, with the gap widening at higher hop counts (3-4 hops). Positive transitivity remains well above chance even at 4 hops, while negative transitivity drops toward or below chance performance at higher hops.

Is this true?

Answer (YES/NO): NO